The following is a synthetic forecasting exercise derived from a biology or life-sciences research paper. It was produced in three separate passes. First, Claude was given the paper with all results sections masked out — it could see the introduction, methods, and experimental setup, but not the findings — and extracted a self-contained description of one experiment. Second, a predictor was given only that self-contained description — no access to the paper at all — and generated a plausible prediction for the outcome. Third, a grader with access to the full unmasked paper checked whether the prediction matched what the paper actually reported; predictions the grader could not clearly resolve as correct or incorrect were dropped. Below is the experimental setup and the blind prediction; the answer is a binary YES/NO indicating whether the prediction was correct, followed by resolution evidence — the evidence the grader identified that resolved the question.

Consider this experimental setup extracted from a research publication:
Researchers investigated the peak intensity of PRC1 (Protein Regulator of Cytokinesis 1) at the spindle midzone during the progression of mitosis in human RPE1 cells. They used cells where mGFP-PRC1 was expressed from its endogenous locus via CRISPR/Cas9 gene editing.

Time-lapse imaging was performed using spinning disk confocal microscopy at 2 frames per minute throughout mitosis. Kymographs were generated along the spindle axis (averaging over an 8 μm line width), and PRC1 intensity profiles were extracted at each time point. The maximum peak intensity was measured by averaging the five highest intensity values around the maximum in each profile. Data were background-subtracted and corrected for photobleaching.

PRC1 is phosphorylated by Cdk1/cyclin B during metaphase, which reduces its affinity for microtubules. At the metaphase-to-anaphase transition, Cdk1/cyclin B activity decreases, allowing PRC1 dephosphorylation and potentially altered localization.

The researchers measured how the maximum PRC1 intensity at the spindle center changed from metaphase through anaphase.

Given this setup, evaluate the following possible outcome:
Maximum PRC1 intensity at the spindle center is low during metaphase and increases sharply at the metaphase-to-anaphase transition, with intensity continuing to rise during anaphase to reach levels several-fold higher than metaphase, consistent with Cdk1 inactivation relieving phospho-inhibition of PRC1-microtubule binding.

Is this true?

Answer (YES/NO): NO